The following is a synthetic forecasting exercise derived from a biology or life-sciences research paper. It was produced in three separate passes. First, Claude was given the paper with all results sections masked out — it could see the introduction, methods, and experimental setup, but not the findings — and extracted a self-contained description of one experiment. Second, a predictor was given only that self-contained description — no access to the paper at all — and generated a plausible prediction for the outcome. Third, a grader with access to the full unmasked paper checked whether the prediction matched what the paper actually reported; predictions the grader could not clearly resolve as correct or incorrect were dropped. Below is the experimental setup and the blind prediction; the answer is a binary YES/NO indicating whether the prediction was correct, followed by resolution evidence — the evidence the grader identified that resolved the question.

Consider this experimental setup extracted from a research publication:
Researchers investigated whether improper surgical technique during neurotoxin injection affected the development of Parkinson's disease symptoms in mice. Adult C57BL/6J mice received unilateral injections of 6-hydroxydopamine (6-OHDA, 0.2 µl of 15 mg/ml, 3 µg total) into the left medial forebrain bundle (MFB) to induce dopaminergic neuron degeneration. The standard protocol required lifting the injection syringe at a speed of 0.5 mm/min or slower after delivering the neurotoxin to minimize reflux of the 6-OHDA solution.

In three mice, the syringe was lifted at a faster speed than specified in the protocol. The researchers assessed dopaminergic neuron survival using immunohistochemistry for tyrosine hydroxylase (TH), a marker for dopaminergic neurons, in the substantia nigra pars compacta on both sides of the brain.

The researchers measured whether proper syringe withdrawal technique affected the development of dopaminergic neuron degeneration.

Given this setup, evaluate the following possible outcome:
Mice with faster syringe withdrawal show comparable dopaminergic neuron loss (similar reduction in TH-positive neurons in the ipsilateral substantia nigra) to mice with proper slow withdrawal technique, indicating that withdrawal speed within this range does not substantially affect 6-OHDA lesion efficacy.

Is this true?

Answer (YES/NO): NO